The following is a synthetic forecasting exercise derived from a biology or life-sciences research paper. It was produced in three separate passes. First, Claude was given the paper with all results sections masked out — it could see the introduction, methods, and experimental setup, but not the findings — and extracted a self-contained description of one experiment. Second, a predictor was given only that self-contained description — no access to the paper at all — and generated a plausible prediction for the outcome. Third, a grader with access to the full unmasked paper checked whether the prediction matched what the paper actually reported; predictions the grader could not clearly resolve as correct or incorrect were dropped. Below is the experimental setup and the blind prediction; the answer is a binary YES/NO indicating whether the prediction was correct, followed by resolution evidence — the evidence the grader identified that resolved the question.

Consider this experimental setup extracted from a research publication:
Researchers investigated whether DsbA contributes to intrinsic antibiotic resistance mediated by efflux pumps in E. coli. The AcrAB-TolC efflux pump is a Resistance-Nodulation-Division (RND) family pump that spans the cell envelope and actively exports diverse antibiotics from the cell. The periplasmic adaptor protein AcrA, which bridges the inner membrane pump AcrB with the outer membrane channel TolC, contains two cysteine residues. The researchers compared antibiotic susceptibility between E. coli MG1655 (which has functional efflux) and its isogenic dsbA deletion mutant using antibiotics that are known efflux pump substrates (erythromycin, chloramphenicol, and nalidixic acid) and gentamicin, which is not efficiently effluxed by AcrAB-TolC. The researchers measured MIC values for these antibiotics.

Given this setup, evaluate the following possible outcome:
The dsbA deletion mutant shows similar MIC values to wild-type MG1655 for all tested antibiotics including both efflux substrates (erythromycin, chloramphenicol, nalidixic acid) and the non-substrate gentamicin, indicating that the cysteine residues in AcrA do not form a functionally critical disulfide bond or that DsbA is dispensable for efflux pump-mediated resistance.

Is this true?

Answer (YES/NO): NO